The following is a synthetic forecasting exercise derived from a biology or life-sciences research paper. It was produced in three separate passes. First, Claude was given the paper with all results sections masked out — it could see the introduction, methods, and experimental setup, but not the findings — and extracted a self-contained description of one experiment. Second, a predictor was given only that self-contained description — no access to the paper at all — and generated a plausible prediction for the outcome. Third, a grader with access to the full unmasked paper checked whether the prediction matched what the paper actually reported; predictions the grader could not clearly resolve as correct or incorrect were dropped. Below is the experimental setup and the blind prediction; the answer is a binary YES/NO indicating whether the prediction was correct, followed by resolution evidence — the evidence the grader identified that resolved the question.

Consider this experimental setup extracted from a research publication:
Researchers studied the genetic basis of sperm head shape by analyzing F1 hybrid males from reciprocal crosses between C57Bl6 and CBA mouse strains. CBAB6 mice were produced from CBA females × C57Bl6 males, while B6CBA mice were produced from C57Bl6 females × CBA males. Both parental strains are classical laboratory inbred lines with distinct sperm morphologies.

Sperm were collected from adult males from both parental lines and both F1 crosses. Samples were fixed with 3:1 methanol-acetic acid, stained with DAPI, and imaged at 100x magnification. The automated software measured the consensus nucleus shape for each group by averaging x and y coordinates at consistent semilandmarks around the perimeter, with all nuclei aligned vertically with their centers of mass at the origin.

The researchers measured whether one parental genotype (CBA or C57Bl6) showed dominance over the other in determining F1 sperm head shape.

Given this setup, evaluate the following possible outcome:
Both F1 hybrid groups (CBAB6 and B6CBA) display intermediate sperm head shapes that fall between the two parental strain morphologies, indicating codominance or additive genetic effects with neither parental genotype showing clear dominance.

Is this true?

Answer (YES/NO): NO